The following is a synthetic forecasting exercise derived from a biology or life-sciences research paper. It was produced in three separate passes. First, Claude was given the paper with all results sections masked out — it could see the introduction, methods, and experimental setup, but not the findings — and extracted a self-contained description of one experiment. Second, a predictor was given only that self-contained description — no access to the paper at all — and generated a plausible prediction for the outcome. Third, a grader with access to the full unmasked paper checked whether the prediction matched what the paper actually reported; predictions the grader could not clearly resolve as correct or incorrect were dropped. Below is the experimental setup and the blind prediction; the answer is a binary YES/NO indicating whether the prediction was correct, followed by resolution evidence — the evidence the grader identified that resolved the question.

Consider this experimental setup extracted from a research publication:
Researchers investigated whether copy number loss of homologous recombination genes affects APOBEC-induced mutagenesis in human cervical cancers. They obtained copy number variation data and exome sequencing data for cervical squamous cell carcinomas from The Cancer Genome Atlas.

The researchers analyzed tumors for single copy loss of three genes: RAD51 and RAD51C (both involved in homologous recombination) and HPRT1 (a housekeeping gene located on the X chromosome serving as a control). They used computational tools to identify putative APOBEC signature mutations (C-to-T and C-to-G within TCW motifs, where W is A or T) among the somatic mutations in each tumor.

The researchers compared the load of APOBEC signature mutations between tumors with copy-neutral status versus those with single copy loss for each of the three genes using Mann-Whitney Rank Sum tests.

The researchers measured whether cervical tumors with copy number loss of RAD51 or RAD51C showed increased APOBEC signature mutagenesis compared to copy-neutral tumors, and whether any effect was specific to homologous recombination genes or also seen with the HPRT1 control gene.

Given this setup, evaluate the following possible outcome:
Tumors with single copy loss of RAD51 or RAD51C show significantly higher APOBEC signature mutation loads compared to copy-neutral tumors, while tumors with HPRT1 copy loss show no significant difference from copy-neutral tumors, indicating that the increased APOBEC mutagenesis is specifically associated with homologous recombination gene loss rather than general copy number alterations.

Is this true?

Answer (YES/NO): YES